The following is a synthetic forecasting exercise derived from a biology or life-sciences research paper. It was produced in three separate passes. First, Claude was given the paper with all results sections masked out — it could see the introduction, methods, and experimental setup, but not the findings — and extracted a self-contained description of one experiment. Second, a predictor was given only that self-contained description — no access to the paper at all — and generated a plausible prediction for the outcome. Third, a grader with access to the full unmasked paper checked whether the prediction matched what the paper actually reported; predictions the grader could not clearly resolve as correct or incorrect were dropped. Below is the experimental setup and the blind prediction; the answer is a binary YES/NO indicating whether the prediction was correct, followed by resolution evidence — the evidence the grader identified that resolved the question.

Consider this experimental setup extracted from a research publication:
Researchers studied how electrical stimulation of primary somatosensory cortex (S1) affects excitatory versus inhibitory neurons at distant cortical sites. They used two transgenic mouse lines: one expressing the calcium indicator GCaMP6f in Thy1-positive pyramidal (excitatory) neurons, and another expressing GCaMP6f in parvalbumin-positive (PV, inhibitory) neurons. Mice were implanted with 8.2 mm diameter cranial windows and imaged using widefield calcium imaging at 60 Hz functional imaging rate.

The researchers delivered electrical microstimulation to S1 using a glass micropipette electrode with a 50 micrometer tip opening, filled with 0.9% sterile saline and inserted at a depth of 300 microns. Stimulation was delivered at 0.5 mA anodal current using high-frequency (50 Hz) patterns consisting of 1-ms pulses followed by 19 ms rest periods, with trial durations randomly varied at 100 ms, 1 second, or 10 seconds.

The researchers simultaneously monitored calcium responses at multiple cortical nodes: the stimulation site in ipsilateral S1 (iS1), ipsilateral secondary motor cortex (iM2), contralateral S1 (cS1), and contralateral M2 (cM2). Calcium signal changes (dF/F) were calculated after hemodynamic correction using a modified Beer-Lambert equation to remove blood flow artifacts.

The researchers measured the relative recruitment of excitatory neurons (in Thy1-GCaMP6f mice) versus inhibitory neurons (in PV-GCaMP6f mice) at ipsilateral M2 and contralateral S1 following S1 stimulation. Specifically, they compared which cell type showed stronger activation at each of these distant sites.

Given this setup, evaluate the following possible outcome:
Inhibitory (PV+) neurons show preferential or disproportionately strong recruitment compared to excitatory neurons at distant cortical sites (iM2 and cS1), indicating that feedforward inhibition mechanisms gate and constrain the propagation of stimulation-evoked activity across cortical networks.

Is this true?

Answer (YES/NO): NO